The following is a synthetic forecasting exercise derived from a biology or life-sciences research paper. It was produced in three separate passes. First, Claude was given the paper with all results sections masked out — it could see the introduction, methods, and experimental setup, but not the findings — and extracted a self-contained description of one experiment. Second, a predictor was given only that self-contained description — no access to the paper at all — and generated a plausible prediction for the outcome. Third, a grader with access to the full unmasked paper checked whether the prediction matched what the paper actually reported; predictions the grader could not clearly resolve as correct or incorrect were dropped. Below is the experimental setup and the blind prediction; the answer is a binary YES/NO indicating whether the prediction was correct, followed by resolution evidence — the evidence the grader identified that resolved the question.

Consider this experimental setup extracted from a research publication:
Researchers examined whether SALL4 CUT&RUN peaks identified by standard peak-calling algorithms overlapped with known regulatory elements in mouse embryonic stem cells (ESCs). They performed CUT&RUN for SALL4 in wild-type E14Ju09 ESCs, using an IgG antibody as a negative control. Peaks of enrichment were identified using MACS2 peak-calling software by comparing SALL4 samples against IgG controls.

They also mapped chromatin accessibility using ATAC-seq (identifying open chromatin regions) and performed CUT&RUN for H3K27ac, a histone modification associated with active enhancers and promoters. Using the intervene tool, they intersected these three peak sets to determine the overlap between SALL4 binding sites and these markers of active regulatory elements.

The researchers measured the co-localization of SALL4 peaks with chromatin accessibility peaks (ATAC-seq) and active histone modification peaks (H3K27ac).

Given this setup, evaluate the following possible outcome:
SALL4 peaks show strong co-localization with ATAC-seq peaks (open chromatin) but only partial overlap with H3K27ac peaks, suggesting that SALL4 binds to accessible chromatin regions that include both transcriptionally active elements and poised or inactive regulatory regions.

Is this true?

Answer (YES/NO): NO